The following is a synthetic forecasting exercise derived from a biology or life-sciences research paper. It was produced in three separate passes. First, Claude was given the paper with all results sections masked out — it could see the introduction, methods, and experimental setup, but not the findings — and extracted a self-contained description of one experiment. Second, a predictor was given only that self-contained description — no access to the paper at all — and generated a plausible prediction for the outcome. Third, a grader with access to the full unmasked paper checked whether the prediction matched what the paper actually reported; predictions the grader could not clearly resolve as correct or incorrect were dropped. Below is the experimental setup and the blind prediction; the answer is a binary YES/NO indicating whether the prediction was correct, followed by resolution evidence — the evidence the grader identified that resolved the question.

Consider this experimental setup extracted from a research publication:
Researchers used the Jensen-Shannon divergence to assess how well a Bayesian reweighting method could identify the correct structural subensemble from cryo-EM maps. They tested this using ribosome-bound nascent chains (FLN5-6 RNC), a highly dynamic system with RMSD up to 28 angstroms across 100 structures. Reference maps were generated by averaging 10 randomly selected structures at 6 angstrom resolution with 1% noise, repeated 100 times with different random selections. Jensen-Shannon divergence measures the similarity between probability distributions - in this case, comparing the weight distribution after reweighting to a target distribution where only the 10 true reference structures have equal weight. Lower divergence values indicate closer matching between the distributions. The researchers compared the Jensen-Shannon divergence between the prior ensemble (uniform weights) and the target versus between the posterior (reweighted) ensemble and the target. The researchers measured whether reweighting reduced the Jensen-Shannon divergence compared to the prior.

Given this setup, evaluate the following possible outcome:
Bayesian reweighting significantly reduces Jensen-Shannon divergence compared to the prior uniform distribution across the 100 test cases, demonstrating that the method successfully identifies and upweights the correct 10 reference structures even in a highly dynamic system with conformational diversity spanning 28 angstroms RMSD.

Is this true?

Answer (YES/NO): YES